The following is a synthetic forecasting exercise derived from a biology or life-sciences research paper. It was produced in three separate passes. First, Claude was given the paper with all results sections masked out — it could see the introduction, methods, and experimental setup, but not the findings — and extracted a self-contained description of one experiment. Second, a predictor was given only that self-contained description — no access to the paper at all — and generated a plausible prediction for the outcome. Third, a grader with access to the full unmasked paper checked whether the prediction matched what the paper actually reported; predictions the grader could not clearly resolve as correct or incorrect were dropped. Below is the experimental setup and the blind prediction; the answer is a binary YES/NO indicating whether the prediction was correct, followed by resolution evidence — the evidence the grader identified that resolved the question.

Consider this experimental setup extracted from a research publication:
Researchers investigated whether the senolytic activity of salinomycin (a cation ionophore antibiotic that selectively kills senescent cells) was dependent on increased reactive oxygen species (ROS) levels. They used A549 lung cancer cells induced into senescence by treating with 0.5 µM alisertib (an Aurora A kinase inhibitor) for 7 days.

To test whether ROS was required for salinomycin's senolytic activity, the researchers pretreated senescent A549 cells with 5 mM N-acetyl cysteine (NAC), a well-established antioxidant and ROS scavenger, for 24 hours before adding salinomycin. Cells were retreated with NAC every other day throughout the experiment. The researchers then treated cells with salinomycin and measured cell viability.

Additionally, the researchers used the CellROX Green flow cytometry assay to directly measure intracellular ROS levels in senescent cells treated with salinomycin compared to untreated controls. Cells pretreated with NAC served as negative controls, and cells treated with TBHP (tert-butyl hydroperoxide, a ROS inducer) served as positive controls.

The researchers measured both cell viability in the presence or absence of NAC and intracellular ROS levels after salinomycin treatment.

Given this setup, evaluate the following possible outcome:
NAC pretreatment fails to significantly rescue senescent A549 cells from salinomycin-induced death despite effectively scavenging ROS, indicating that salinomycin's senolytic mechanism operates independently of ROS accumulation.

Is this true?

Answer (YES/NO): YES